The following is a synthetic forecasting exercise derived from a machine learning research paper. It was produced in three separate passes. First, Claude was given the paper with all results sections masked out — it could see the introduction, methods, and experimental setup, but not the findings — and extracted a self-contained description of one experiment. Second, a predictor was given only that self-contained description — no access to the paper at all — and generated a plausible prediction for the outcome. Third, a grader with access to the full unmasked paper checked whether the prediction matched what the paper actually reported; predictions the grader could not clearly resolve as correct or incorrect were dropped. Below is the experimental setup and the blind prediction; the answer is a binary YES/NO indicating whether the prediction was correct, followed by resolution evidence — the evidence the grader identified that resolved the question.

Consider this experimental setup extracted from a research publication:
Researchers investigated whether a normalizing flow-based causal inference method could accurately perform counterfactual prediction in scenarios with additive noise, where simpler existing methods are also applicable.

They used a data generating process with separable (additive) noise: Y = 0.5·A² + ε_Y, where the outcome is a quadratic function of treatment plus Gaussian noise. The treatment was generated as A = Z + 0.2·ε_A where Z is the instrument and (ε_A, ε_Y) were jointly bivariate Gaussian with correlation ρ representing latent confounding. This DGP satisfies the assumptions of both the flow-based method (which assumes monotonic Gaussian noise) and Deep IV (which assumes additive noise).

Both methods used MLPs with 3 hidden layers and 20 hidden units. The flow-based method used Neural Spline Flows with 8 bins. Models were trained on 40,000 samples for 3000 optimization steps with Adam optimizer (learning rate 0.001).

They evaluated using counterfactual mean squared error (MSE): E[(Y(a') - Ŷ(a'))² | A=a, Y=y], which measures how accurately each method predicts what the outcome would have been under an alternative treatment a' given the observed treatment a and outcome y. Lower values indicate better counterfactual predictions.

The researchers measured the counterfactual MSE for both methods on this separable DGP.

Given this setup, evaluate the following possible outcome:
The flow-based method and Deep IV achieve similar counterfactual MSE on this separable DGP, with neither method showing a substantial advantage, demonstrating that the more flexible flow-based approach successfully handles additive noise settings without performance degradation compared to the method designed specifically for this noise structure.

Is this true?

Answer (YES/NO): NO